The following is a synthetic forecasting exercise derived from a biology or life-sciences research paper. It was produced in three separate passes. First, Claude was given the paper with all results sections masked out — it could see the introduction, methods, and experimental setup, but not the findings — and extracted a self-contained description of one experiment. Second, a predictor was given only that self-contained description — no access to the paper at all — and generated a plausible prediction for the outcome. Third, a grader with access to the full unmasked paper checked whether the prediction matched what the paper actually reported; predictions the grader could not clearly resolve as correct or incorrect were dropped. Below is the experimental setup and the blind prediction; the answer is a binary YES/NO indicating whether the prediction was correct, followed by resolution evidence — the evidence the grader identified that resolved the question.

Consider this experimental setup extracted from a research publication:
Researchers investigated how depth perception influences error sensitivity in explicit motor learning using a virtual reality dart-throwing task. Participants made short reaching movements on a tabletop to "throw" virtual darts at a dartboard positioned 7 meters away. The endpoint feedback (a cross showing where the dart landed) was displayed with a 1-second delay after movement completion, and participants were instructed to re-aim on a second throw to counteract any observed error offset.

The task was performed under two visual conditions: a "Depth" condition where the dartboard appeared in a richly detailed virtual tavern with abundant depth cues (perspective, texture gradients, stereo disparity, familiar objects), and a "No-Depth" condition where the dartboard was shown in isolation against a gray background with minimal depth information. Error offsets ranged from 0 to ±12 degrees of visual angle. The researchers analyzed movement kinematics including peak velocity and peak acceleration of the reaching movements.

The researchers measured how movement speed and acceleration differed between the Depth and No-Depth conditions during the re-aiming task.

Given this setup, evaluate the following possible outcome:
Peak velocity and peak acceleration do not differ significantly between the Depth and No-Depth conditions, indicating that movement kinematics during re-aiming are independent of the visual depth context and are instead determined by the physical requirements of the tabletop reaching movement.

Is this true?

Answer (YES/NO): NO